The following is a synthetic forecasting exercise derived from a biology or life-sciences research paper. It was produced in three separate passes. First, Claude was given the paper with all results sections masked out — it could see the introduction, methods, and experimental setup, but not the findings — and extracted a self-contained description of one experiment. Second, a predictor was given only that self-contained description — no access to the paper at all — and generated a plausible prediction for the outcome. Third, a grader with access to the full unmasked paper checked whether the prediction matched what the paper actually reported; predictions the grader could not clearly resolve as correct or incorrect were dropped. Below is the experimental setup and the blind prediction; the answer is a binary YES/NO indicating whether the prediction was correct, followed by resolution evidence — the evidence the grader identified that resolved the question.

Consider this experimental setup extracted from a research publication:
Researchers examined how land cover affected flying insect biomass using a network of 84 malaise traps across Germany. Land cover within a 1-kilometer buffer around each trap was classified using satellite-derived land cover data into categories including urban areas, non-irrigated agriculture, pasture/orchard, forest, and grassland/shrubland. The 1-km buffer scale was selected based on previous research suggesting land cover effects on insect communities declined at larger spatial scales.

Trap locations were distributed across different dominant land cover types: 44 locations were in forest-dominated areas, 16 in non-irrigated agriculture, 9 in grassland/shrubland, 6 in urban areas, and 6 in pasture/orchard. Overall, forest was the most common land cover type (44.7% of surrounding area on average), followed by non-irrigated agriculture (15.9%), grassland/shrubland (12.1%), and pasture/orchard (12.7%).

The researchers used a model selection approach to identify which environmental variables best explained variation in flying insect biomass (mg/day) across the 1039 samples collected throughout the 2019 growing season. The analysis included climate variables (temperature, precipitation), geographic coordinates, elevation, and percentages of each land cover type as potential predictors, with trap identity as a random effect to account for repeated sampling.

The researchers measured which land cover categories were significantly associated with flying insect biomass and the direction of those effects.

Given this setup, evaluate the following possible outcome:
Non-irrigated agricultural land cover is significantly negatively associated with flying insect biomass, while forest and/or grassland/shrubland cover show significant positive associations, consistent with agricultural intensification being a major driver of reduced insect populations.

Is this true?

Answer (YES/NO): NO